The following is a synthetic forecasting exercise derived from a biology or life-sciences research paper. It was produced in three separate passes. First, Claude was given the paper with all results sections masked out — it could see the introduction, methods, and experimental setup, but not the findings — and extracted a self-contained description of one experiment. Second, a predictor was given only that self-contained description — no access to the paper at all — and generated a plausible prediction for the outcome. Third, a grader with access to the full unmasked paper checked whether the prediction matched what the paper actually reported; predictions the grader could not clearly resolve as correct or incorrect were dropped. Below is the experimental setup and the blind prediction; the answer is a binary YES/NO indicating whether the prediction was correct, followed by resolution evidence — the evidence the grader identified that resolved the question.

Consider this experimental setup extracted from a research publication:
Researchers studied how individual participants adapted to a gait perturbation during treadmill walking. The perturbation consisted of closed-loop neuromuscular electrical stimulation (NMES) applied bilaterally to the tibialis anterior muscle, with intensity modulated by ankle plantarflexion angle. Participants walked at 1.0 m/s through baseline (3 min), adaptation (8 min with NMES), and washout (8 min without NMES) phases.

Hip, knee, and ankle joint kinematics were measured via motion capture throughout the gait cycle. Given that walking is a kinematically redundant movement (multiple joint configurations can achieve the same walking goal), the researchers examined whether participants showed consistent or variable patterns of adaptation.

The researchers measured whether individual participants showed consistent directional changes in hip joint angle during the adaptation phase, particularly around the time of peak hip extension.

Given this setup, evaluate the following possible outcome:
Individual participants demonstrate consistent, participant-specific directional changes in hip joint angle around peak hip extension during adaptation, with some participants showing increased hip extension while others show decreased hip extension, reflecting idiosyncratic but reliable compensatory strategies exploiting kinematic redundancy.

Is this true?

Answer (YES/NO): YES